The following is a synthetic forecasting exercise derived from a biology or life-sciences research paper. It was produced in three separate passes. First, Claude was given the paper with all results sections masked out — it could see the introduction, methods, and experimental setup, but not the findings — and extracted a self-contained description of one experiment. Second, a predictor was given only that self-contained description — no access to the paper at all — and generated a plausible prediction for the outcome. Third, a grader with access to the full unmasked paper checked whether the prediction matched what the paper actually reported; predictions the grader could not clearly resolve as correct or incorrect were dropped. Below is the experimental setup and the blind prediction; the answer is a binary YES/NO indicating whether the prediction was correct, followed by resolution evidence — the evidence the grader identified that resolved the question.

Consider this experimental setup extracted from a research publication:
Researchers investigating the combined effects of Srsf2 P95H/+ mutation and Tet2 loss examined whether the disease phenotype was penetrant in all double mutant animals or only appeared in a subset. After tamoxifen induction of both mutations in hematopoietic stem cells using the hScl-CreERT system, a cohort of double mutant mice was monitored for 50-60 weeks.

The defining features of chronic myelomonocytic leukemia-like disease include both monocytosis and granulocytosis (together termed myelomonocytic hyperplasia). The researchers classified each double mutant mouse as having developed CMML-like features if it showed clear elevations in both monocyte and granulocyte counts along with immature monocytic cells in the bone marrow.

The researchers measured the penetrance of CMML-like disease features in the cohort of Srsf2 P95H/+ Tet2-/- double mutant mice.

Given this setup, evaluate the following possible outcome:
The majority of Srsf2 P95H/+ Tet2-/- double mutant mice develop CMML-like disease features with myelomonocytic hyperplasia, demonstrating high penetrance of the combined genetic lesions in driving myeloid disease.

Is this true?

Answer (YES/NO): NO